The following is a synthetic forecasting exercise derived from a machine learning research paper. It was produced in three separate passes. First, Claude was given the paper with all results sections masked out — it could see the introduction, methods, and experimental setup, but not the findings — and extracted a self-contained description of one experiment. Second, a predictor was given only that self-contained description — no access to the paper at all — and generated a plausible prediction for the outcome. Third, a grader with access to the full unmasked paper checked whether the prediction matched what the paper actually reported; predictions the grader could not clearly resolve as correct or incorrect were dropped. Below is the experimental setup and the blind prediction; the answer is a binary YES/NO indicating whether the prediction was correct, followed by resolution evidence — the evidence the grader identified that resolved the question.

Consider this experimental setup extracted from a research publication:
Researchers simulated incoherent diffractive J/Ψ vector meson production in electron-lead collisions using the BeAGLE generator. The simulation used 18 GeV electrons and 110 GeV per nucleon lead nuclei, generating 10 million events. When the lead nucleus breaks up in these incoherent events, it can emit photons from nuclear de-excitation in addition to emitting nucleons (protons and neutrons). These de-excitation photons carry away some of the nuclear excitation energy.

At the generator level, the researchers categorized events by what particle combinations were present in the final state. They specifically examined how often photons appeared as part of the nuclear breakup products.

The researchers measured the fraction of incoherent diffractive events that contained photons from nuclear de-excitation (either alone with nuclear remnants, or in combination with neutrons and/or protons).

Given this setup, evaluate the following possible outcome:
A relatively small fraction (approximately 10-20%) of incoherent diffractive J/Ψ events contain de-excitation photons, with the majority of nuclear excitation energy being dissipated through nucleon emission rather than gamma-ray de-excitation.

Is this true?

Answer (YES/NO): NO